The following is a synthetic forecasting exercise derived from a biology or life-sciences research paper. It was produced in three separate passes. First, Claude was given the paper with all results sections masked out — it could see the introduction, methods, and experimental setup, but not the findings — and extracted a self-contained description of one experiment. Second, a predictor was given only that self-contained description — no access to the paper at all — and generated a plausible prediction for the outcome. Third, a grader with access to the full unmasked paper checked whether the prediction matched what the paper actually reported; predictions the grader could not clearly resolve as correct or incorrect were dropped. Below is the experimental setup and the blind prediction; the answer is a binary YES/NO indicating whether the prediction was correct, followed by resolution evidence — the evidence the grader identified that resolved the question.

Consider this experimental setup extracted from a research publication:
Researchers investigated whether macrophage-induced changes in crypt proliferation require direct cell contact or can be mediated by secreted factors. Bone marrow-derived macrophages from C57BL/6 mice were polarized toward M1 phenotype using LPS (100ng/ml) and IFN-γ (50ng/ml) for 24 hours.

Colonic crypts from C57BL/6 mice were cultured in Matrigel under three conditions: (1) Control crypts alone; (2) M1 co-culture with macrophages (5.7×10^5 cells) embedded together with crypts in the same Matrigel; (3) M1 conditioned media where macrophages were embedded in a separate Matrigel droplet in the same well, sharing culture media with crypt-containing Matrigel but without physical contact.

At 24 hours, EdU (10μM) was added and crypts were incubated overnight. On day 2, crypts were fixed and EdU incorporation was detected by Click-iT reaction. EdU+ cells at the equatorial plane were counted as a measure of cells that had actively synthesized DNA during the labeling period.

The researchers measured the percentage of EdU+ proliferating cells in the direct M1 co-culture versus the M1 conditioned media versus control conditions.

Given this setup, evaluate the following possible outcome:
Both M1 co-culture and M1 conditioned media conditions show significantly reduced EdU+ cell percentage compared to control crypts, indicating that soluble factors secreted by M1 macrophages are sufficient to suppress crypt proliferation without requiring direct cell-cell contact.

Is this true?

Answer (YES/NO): NO